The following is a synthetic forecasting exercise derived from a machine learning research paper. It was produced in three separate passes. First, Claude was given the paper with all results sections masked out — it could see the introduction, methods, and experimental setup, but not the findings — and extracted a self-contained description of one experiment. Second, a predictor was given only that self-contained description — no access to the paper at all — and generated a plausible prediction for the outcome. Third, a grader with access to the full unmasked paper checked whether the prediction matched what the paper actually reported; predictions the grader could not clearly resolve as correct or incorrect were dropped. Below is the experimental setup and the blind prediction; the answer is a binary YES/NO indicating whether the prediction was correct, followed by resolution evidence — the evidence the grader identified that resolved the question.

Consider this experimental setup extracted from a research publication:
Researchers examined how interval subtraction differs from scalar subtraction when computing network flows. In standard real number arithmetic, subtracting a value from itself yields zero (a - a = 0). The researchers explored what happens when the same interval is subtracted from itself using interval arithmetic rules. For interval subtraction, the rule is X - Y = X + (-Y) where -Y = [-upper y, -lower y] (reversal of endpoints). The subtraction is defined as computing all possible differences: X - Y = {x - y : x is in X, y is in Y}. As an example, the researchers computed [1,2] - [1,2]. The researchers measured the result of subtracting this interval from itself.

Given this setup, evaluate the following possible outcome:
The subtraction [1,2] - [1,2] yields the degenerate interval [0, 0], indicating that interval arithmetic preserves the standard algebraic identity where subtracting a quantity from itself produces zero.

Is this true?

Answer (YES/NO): NO